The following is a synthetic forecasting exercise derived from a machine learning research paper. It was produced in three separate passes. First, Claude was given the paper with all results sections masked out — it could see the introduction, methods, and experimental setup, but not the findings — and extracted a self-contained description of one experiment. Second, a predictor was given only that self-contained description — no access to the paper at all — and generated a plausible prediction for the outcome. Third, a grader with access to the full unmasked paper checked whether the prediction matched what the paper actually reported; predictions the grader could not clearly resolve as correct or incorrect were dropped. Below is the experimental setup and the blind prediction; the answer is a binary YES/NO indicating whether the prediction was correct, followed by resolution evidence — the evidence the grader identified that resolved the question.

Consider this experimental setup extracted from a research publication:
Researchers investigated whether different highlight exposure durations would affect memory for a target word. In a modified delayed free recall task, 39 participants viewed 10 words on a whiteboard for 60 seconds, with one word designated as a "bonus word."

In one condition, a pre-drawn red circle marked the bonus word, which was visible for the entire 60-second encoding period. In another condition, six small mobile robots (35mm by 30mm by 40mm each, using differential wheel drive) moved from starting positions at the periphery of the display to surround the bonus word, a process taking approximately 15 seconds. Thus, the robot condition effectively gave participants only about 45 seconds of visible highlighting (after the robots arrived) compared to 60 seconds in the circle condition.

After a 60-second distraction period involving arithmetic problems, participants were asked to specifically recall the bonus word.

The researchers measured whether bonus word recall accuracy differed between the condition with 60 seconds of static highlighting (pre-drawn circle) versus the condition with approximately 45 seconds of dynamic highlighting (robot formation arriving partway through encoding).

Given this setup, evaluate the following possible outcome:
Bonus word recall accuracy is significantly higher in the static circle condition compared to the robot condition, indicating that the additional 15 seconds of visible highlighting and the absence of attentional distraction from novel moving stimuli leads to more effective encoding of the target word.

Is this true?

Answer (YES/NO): NO